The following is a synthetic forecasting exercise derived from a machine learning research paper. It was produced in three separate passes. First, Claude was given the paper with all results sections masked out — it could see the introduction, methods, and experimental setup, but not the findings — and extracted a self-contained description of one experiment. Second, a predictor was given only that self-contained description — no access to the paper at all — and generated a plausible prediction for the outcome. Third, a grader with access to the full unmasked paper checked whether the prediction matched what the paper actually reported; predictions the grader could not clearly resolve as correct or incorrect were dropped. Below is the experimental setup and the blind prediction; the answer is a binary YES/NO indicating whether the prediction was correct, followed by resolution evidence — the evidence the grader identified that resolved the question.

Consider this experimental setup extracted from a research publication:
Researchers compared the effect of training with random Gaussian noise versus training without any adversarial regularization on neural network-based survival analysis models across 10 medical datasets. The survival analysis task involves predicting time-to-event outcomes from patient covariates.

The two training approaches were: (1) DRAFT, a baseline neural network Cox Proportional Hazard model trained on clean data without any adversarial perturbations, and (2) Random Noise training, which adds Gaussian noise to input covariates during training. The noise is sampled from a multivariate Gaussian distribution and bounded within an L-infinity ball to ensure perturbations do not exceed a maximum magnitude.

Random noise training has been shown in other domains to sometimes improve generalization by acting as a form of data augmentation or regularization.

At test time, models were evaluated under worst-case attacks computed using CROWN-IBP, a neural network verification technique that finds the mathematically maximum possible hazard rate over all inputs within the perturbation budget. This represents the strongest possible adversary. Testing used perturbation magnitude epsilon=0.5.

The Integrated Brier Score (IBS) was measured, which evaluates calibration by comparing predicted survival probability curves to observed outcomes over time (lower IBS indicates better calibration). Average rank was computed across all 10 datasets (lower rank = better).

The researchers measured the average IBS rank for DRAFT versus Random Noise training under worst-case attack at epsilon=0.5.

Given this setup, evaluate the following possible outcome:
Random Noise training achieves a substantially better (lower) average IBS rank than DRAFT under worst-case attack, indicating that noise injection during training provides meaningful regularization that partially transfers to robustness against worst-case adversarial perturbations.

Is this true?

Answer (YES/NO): NO